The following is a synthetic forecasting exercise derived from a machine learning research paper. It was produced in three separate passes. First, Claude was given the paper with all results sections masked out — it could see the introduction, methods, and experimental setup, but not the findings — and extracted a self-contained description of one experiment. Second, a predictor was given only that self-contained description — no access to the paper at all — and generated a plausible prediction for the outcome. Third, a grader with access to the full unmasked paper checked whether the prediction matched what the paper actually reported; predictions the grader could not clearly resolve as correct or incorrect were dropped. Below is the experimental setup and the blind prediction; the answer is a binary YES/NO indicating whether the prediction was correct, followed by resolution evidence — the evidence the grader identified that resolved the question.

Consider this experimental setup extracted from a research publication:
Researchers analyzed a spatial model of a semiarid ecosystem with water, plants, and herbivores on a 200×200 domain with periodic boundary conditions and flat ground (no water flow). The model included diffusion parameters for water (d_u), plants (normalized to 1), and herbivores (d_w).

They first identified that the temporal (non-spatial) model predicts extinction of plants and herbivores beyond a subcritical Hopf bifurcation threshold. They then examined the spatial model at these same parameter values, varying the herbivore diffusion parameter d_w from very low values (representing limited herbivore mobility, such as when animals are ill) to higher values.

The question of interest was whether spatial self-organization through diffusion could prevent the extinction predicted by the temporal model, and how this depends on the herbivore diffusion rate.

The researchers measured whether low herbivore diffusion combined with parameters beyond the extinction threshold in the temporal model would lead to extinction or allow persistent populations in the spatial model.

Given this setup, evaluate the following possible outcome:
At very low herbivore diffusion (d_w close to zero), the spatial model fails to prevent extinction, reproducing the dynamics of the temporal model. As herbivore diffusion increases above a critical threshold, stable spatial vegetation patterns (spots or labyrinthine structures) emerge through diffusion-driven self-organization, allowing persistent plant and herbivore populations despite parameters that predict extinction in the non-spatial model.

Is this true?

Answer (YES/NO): NO